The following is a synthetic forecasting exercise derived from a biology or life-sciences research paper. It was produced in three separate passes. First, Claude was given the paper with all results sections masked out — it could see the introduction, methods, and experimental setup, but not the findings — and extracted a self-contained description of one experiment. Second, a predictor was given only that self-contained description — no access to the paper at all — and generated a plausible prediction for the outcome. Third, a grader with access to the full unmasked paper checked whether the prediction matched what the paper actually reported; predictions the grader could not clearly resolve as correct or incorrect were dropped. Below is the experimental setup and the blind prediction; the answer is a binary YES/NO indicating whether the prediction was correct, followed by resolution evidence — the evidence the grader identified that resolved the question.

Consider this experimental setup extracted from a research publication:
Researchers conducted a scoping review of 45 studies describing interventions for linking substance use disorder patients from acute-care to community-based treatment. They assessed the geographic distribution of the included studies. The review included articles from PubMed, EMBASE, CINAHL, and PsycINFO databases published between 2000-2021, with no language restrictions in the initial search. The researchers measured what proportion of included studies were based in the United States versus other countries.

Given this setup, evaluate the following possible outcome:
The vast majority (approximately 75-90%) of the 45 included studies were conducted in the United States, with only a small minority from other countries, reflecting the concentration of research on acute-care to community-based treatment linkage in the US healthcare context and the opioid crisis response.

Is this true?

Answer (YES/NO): YES